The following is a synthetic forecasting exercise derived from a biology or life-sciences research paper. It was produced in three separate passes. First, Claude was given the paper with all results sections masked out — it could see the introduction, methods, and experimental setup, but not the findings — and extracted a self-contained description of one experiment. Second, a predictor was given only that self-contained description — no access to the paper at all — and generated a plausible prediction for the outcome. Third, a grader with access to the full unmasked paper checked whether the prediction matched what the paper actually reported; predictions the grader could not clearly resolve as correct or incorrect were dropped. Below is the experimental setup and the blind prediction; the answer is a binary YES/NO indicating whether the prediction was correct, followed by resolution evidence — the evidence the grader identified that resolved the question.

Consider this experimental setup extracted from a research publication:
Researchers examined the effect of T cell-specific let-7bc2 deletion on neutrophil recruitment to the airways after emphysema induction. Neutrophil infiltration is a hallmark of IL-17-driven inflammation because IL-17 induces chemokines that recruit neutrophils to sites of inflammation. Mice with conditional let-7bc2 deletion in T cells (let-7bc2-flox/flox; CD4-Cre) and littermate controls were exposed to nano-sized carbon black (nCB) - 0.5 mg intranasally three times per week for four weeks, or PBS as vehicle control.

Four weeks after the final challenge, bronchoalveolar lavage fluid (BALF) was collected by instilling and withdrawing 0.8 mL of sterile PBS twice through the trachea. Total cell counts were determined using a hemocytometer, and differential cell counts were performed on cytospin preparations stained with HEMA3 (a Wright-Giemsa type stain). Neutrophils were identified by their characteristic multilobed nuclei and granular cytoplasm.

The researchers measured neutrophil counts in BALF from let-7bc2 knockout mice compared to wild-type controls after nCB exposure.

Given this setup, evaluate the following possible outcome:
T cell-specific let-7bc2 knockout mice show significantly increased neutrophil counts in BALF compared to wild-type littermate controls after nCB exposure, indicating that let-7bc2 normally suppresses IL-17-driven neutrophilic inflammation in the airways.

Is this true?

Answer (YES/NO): YES